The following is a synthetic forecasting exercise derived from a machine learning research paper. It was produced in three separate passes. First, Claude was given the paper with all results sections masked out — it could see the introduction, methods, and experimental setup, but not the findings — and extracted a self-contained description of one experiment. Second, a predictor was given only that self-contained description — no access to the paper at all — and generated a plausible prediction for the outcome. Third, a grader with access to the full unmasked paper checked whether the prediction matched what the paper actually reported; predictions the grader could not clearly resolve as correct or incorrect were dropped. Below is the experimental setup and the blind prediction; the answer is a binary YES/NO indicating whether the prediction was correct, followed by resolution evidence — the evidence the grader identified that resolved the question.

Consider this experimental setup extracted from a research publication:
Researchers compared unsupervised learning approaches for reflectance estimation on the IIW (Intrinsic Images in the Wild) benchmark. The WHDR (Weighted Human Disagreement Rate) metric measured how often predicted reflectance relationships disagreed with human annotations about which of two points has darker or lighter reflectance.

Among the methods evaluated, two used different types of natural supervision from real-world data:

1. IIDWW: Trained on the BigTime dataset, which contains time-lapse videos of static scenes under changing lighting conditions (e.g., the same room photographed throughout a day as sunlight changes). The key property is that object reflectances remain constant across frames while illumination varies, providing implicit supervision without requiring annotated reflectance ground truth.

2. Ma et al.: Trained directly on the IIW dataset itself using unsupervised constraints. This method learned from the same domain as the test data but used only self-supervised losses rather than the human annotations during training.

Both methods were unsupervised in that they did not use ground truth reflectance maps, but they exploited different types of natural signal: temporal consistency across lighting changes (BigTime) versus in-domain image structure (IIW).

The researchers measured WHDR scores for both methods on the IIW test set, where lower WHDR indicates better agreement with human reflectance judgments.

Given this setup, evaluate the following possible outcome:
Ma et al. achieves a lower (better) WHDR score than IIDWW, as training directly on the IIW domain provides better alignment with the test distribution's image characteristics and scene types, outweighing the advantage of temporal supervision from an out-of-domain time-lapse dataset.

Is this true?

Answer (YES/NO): NO